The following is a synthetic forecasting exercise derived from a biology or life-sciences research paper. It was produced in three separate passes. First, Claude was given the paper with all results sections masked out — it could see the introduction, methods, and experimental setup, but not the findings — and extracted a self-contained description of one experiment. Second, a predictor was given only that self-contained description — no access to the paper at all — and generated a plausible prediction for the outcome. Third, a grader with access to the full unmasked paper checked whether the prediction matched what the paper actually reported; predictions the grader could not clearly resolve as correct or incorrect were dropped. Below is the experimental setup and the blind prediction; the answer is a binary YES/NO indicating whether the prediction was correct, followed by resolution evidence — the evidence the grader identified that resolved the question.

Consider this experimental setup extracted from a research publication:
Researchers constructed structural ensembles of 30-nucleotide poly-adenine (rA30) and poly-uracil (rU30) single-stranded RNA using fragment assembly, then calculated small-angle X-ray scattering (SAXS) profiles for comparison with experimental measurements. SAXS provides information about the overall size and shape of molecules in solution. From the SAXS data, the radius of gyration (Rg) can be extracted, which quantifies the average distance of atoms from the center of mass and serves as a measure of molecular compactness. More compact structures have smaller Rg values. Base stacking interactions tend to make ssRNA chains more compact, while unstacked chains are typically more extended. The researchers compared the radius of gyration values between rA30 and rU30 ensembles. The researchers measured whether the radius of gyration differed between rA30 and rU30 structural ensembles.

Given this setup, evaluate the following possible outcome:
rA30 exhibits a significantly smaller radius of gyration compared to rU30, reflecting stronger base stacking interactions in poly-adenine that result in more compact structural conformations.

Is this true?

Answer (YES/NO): NO